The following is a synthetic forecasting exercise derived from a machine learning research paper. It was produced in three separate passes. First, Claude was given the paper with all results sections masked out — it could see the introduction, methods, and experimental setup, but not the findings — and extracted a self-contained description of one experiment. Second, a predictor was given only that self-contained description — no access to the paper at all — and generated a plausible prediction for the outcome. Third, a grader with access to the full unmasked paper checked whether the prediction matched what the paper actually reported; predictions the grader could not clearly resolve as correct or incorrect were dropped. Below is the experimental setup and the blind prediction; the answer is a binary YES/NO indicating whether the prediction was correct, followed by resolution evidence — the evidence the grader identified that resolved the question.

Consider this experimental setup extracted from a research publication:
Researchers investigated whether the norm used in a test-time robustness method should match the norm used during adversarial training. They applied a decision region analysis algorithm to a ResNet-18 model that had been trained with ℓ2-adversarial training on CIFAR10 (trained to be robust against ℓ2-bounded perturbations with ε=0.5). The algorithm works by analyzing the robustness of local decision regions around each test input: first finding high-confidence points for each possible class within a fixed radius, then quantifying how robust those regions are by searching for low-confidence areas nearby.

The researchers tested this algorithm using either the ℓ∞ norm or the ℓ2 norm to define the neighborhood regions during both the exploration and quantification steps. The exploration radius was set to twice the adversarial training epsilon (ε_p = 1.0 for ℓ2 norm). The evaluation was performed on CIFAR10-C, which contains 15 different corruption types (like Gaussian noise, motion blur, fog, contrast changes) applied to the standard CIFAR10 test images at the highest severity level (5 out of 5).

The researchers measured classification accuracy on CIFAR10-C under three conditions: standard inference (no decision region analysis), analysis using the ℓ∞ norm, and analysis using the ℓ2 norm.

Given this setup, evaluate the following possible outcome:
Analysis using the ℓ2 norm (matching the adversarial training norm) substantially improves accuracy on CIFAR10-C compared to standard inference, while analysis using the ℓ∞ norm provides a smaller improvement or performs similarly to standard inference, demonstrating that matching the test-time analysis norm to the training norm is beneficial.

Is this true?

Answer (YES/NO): NO